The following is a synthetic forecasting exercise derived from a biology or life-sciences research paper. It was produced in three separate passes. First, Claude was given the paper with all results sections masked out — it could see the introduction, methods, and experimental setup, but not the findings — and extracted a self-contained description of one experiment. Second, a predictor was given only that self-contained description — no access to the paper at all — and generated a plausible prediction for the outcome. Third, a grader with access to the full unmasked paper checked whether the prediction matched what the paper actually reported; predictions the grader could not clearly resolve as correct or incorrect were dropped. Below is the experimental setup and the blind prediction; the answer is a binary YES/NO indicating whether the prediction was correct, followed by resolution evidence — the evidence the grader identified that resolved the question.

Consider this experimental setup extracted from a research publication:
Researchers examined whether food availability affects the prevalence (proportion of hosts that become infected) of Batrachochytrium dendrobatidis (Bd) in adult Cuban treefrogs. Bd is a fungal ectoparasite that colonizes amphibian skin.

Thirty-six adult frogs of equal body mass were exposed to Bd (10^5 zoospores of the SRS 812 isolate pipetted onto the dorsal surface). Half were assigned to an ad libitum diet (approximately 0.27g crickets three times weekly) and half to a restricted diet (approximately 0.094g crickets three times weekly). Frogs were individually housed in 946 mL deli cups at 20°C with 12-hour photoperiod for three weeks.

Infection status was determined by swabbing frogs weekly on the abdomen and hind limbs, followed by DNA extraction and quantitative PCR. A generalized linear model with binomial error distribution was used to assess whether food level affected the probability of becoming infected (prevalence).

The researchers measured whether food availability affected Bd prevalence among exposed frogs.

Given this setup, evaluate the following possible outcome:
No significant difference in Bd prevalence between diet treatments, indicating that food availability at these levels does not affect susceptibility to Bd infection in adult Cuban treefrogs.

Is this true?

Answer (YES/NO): YES